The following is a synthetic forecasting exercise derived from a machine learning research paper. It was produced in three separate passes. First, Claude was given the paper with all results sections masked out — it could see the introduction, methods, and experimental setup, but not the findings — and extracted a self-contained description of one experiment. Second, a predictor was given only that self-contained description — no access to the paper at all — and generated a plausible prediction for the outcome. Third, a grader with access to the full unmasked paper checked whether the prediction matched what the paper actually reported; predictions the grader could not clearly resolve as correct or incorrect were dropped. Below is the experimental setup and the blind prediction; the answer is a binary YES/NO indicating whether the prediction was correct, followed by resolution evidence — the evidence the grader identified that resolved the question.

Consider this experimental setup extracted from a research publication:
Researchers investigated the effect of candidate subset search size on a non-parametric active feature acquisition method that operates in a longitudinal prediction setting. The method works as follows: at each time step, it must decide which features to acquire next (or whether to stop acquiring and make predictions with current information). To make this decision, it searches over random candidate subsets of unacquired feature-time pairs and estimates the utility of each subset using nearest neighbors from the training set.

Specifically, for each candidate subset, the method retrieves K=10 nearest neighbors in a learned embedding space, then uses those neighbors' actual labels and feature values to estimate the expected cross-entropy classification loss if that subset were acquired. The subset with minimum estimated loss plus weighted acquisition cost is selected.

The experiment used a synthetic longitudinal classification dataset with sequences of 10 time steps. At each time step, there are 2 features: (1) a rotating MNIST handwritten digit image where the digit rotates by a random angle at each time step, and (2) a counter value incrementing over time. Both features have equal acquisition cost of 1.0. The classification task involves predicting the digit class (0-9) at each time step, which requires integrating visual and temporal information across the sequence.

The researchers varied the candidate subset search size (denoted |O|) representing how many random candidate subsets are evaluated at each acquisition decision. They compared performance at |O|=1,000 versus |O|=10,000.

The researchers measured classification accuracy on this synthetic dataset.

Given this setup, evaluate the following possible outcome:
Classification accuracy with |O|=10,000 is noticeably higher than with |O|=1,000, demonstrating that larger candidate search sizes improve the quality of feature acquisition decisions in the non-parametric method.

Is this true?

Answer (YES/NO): NO